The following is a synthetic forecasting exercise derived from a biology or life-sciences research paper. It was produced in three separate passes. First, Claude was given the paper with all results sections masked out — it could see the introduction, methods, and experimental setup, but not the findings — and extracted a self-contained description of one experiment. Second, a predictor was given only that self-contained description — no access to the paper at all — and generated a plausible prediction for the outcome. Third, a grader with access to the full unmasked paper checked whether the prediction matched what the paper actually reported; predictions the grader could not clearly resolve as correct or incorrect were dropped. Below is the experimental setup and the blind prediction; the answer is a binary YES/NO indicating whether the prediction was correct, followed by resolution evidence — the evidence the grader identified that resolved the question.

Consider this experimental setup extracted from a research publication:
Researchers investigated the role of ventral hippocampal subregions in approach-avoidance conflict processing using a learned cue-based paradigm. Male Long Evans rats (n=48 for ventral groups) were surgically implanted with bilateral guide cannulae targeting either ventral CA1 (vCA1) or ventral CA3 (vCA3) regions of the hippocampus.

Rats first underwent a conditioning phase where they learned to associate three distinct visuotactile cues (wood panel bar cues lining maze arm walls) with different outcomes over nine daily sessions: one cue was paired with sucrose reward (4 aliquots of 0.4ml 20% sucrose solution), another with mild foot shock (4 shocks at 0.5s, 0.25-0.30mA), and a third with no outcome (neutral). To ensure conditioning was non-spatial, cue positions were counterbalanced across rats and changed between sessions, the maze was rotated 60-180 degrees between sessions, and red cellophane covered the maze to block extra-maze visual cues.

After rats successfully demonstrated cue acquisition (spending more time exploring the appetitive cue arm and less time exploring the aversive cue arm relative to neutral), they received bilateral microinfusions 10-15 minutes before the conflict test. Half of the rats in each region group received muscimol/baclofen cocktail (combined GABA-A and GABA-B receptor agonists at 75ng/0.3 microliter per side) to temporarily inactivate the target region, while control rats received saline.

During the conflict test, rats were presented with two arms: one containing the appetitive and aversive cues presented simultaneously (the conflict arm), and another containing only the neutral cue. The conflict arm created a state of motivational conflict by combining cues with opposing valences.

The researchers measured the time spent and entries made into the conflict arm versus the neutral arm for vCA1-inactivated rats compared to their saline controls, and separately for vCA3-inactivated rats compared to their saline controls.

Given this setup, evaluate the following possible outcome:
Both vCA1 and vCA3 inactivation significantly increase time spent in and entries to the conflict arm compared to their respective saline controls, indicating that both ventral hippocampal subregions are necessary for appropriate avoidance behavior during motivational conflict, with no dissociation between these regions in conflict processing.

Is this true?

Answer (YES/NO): NO